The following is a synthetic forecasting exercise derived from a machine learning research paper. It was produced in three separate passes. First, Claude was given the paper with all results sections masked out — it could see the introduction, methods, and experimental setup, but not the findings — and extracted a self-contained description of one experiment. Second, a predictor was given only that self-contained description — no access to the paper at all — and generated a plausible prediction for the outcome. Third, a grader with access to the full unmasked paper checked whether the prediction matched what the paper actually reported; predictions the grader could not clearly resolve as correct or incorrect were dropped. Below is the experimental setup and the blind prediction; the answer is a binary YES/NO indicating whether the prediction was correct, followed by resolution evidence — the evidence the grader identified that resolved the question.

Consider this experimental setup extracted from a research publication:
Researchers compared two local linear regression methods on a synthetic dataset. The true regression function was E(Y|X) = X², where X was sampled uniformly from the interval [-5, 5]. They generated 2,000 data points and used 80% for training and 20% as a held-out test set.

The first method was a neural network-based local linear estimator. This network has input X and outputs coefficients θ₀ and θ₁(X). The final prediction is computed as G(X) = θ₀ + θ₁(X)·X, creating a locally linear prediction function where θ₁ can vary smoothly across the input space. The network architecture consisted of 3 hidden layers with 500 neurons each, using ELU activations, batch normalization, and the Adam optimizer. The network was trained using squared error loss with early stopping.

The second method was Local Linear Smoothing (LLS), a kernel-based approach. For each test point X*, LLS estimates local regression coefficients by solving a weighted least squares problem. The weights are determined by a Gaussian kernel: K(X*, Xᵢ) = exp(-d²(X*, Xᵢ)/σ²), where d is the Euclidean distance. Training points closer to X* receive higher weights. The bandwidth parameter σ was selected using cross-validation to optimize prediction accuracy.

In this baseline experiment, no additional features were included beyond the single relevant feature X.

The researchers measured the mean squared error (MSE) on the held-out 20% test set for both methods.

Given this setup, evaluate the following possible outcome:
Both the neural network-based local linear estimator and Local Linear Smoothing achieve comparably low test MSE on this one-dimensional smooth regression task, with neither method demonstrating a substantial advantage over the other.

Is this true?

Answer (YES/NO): YES